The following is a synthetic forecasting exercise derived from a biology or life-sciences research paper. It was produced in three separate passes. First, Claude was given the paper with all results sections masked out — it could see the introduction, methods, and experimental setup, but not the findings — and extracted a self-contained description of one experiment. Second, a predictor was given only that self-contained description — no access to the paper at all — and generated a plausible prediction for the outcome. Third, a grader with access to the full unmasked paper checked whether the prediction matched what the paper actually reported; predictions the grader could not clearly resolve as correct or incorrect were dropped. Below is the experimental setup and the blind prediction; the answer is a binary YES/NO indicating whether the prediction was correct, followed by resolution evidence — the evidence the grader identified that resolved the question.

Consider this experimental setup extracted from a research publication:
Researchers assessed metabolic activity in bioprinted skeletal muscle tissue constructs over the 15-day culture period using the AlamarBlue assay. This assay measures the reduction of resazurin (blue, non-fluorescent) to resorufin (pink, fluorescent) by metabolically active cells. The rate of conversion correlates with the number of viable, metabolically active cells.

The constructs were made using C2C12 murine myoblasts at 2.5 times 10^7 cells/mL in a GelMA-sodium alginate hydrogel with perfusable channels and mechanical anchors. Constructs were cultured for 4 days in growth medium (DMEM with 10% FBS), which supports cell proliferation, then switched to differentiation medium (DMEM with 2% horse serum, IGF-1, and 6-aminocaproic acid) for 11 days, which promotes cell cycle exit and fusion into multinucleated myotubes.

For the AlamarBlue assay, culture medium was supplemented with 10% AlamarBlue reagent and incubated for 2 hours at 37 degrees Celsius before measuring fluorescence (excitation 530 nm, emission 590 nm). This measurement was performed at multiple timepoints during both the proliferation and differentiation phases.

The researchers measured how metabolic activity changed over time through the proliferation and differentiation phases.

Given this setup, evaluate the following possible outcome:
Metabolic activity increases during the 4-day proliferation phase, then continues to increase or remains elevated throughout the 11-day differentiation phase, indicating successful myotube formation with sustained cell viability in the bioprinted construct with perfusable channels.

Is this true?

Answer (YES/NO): NO